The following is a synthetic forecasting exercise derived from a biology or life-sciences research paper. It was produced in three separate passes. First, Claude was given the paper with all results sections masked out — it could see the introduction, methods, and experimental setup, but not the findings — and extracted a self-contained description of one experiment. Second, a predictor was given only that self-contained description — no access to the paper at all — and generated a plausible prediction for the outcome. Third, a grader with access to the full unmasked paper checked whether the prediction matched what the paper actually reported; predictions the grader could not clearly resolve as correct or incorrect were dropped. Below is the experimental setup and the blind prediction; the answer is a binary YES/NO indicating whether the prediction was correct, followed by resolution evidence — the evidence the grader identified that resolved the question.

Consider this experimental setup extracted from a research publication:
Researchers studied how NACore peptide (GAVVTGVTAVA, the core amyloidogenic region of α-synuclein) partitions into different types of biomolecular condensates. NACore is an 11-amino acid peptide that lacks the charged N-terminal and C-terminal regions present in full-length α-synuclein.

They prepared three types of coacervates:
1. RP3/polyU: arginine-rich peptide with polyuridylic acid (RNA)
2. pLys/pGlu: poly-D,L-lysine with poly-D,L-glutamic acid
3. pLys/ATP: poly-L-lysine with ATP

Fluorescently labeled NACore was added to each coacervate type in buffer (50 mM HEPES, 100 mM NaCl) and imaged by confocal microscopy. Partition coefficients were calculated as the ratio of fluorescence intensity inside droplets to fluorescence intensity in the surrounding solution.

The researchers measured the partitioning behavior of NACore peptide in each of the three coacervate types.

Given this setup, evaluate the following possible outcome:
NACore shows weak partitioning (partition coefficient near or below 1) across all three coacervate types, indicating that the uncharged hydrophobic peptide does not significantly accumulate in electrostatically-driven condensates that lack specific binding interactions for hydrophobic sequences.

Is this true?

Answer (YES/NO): NO